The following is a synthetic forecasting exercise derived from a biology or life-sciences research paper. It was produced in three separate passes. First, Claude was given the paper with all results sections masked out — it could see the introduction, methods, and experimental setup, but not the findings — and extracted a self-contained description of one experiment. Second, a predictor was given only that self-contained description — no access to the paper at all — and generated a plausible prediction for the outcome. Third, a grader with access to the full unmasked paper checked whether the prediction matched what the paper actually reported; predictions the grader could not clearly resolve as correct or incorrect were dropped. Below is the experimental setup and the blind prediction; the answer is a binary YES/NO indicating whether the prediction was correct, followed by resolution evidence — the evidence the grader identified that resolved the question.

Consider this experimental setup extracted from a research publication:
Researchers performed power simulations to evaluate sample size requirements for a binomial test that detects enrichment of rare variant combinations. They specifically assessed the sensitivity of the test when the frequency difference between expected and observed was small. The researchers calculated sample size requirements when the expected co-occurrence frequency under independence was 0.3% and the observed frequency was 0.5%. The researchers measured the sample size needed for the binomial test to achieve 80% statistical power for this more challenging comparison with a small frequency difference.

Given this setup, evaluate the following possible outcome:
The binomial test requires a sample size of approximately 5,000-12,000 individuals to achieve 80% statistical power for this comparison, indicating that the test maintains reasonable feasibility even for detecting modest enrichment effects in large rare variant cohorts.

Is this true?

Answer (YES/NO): YES